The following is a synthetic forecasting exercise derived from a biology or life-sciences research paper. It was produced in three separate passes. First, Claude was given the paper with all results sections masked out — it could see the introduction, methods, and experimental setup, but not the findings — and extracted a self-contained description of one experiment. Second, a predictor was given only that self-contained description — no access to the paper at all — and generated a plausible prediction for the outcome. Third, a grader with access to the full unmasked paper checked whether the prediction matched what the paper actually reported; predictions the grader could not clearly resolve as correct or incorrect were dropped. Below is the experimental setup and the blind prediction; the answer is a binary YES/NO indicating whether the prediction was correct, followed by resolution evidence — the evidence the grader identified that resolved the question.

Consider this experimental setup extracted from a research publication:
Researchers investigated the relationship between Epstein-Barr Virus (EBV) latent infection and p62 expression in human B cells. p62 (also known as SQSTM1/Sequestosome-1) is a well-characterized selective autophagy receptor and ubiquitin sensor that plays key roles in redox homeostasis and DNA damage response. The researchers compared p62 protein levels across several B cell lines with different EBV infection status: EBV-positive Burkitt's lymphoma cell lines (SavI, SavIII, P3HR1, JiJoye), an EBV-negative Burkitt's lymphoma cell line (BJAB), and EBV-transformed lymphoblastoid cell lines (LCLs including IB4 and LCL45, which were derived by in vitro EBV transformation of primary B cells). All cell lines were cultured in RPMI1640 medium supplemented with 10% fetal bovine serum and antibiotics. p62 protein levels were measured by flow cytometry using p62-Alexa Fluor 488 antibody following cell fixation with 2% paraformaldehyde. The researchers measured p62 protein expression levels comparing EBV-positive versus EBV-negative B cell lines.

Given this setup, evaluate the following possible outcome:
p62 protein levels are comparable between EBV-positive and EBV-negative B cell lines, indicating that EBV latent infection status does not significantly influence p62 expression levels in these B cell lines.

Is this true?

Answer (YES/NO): NO